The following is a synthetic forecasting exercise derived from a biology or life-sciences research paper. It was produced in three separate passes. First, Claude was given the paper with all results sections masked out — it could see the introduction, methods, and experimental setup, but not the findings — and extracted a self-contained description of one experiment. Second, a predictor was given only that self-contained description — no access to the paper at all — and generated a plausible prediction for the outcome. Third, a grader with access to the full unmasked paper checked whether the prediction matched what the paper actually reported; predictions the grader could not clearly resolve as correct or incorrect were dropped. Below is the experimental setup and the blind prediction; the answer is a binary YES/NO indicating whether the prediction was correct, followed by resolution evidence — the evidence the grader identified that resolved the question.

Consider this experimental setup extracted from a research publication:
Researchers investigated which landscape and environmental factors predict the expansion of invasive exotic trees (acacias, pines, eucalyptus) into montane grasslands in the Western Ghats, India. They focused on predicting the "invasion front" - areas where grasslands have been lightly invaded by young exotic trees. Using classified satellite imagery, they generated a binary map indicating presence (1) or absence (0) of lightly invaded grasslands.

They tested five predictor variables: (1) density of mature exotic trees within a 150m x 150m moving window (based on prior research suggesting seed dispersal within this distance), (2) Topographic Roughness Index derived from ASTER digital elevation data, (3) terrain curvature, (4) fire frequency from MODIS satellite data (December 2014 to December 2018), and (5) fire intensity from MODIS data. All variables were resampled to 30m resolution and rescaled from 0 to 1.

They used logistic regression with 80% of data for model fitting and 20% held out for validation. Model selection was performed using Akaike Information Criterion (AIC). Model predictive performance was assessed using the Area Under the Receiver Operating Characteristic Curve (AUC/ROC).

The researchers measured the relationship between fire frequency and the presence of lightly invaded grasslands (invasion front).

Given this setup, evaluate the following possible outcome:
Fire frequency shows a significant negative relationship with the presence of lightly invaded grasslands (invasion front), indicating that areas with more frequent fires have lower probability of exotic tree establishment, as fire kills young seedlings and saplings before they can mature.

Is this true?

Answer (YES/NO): YES